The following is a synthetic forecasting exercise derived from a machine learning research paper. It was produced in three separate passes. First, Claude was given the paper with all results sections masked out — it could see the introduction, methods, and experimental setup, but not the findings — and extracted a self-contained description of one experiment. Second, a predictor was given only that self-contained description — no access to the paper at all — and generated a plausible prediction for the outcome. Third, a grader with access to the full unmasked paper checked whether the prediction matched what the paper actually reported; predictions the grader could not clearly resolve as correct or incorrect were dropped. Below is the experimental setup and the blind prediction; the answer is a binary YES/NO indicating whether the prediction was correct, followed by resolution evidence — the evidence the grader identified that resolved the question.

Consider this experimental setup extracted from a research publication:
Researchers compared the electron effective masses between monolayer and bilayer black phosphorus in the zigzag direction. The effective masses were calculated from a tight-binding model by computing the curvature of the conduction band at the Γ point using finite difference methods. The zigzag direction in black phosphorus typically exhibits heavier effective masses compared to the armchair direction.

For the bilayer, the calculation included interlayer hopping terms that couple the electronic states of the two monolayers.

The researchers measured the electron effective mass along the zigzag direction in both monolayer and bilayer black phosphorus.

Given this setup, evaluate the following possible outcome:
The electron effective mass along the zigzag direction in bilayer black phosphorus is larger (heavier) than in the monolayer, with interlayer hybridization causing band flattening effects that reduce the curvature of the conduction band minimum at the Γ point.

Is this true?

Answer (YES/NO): YES